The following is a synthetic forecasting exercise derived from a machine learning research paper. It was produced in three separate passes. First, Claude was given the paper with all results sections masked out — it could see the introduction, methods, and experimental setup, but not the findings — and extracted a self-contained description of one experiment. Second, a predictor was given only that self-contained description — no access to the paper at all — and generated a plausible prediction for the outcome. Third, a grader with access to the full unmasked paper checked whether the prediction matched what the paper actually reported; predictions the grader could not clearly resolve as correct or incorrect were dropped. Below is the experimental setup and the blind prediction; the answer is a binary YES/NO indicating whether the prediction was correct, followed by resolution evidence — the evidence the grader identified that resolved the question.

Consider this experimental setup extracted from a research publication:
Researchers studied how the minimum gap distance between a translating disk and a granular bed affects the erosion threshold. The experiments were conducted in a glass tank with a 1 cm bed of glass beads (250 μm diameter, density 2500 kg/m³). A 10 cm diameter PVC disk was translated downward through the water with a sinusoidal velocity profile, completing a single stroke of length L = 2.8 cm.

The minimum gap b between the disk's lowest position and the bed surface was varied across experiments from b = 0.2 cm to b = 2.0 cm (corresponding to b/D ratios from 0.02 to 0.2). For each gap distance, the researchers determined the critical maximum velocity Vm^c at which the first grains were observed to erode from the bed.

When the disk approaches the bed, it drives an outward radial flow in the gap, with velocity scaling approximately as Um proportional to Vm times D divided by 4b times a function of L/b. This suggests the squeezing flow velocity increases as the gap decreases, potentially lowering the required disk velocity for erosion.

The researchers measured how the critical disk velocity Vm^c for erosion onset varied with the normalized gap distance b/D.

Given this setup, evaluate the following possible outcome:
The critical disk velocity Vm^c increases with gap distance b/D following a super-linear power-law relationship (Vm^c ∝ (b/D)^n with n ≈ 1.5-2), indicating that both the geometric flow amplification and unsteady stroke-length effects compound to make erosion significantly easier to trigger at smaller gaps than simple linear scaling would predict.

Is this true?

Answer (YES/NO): NO